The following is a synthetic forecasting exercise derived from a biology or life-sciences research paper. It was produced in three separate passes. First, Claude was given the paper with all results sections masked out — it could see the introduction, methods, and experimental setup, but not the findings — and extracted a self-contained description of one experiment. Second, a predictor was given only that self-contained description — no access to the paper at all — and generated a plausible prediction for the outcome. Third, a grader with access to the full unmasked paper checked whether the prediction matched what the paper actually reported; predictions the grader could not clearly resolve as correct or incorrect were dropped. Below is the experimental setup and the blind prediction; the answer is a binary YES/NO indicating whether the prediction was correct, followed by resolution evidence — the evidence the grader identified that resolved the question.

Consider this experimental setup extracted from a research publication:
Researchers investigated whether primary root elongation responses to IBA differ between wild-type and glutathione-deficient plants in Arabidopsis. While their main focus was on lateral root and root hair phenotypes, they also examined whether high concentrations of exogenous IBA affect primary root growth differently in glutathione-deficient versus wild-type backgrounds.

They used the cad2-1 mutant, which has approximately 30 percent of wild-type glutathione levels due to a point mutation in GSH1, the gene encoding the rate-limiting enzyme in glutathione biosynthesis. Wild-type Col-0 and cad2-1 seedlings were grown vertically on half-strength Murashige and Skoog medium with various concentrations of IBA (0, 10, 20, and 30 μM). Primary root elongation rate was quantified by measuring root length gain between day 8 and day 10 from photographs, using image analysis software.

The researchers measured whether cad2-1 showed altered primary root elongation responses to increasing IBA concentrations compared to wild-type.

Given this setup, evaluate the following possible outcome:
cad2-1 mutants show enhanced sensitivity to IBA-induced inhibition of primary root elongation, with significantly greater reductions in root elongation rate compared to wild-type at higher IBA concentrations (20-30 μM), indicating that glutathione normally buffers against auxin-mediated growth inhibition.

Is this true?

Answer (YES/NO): NO